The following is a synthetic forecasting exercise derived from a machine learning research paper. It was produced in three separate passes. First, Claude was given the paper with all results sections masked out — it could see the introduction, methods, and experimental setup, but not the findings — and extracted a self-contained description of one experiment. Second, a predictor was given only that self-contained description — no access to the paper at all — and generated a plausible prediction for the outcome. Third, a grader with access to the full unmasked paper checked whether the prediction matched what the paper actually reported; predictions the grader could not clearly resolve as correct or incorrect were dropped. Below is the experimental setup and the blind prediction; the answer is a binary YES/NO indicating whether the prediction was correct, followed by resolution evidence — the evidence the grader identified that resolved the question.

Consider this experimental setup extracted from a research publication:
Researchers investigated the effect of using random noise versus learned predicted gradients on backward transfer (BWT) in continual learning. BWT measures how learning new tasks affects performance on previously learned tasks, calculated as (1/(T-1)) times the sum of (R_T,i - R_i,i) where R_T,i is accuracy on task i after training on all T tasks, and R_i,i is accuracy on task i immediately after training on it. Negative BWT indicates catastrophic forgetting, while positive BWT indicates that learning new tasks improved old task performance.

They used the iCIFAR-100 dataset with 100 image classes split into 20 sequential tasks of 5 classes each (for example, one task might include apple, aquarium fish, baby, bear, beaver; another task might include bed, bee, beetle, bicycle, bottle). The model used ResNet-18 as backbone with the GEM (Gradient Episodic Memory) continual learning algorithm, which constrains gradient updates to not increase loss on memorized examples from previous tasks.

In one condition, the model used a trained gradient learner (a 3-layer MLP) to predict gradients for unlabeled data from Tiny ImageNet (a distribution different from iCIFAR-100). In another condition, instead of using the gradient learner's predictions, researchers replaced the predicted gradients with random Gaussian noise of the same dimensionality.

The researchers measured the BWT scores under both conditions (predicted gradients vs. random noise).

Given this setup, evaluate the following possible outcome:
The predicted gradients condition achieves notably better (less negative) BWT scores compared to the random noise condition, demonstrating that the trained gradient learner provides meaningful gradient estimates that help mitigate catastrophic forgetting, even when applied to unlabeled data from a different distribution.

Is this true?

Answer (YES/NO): NO